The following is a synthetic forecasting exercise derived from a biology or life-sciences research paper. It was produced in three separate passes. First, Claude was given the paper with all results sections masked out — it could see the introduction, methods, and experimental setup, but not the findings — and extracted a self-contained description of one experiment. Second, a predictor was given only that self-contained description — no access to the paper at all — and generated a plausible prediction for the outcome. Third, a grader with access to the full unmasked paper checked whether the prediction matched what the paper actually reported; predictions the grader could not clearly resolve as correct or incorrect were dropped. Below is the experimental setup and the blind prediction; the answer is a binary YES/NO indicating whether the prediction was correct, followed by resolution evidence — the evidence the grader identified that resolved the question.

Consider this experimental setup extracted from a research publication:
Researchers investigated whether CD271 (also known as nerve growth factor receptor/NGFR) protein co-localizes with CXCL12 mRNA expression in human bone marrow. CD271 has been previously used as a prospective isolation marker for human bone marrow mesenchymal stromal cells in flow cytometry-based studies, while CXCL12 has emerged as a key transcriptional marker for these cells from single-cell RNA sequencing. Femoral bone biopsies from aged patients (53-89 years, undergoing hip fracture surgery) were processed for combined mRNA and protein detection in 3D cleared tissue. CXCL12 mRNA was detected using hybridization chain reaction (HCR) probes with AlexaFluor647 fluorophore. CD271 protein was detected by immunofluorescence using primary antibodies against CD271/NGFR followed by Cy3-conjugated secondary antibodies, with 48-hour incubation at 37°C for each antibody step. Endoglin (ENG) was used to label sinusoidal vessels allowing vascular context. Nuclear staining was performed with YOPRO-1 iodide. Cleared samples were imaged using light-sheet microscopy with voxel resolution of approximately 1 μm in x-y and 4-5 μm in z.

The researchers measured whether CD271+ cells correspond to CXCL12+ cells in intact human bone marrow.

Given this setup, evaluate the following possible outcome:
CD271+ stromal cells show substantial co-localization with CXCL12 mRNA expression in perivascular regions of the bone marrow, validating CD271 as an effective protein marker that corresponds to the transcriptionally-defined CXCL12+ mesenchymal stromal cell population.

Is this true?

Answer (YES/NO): NO